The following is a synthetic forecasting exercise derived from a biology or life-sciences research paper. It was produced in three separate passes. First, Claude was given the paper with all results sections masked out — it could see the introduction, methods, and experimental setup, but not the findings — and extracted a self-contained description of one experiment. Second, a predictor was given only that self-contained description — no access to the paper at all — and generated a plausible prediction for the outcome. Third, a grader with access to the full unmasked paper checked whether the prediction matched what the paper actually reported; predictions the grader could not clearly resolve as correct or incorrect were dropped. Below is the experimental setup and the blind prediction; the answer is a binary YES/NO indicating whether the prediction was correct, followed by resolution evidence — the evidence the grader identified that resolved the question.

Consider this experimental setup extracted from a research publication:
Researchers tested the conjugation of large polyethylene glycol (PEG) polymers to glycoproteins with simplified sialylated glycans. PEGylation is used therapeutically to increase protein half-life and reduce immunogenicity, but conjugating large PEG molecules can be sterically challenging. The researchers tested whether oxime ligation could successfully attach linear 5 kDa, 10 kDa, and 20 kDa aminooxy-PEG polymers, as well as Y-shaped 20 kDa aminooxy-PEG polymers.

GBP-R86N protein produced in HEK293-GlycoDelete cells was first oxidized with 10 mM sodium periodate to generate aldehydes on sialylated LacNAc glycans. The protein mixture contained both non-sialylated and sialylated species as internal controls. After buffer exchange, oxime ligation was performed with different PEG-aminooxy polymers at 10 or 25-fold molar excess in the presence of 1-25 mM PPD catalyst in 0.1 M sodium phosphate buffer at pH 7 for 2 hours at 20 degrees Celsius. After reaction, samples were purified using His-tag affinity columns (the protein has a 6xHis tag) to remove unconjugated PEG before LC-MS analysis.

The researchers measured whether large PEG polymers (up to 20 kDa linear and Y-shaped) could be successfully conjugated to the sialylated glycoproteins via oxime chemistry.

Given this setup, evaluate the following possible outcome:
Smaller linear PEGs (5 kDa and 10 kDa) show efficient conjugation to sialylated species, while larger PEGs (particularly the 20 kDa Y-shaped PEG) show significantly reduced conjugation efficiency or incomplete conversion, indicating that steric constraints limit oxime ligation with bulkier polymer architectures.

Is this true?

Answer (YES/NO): NO